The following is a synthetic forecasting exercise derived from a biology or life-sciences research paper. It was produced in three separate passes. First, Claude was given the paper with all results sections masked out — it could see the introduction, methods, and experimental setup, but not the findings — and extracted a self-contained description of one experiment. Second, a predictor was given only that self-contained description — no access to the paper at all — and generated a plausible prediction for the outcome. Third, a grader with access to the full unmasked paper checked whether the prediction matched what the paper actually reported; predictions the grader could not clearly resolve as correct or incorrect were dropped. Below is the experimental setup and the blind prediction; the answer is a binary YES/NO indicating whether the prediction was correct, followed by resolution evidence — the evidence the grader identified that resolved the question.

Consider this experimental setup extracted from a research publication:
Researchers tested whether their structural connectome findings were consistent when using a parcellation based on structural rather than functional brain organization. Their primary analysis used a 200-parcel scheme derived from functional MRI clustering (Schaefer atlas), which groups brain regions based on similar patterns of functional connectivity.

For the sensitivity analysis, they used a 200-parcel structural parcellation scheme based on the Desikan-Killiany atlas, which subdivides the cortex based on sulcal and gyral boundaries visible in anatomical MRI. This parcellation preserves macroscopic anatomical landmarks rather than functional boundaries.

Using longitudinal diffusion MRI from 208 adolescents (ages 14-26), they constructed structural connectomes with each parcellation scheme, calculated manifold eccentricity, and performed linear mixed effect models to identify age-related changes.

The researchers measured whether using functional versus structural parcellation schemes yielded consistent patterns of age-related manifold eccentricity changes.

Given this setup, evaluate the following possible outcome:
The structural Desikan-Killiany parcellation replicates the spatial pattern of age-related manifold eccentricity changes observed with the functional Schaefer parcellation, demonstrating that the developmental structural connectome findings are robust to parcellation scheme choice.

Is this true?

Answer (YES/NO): YES